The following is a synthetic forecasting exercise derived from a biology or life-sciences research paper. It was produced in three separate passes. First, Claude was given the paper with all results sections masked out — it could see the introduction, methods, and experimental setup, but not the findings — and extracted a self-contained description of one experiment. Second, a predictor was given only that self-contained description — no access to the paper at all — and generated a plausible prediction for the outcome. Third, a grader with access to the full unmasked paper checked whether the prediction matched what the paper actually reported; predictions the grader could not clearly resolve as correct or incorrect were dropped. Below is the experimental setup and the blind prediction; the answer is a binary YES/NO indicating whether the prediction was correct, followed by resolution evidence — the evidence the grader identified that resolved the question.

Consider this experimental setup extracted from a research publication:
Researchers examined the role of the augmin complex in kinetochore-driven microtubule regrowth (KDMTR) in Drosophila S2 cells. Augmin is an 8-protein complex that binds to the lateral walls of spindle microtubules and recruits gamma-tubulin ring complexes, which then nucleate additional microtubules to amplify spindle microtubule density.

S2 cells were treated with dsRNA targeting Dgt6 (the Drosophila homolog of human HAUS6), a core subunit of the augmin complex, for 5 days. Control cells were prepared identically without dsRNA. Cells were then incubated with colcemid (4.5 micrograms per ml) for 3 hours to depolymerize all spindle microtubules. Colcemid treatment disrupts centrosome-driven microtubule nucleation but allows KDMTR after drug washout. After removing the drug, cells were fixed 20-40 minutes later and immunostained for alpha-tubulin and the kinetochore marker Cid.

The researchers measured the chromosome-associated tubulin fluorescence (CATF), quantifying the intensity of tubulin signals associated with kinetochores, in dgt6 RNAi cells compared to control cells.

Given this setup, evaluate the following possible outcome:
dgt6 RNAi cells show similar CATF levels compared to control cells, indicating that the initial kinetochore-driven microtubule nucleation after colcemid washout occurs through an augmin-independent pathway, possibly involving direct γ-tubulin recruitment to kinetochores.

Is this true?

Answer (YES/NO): NO